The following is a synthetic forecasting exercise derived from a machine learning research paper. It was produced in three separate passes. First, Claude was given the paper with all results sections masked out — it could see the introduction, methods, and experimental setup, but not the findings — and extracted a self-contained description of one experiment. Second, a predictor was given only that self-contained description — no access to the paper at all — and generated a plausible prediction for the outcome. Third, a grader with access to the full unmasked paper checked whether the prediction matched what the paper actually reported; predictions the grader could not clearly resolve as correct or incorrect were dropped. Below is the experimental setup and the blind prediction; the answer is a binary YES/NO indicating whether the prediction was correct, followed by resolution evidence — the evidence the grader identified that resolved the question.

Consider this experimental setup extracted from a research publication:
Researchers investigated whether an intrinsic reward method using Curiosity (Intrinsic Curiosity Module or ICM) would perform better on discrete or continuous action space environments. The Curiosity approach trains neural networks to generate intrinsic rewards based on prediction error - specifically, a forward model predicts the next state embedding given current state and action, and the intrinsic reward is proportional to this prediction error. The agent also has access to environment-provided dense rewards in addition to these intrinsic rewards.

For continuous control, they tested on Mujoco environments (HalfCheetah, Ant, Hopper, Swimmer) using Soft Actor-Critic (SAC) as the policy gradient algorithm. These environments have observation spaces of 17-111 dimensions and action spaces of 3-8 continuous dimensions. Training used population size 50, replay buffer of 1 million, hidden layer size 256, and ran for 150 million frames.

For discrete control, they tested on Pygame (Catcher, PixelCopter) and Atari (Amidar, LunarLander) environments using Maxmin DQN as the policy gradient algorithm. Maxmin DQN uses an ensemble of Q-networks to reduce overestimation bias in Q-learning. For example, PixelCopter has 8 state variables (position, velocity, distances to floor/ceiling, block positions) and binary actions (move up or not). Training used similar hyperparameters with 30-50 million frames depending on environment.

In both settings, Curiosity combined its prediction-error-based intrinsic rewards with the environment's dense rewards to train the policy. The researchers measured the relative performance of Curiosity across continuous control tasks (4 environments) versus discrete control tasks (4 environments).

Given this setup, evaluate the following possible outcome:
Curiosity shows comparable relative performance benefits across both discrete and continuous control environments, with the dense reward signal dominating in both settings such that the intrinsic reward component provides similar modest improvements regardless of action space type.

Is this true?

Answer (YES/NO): NO